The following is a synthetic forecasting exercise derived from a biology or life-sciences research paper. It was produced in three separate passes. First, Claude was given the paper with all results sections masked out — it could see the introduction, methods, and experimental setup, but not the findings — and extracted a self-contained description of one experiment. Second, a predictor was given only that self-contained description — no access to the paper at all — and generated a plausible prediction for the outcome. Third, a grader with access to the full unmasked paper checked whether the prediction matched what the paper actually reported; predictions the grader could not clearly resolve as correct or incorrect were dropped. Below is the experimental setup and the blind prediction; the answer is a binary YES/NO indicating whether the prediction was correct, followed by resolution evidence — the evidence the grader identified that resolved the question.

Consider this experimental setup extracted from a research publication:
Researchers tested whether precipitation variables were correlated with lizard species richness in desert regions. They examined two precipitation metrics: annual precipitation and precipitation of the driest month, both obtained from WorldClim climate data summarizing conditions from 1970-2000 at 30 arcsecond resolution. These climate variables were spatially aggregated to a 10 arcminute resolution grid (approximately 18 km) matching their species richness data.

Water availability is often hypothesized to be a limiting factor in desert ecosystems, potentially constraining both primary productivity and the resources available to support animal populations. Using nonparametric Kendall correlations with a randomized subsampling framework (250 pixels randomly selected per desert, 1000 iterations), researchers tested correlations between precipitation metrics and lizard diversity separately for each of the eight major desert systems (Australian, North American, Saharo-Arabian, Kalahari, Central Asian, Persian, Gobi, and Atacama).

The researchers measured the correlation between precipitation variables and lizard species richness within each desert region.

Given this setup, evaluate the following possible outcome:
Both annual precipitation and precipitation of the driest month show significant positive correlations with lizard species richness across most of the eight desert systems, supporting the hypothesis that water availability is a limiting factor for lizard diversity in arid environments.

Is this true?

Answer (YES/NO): NO